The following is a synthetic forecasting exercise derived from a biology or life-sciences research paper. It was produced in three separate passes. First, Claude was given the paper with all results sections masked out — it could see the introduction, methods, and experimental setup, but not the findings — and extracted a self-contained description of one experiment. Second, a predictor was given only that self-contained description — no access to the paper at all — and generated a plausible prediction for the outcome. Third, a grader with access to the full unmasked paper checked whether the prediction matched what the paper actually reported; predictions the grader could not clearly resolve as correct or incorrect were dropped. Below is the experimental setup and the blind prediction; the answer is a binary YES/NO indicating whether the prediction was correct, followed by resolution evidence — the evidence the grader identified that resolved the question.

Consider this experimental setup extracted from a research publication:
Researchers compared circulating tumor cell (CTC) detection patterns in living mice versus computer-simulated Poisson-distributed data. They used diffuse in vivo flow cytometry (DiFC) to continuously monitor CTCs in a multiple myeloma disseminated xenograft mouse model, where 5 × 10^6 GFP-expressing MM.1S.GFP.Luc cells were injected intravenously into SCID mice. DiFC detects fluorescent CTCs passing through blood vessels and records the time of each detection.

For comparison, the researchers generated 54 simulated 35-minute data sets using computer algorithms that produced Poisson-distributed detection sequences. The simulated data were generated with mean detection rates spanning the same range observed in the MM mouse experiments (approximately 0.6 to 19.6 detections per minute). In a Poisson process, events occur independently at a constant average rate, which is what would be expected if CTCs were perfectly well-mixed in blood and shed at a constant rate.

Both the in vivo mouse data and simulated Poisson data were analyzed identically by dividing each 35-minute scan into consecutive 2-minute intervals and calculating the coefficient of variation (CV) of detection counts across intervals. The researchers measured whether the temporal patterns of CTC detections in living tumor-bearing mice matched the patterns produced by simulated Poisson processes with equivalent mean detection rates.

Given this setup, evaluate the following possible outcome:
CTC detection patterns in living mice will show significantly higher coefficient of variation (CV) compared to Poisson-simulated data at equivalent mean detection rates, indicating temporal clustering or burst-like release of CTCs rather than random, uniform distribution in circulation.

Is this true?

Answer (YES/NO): YES